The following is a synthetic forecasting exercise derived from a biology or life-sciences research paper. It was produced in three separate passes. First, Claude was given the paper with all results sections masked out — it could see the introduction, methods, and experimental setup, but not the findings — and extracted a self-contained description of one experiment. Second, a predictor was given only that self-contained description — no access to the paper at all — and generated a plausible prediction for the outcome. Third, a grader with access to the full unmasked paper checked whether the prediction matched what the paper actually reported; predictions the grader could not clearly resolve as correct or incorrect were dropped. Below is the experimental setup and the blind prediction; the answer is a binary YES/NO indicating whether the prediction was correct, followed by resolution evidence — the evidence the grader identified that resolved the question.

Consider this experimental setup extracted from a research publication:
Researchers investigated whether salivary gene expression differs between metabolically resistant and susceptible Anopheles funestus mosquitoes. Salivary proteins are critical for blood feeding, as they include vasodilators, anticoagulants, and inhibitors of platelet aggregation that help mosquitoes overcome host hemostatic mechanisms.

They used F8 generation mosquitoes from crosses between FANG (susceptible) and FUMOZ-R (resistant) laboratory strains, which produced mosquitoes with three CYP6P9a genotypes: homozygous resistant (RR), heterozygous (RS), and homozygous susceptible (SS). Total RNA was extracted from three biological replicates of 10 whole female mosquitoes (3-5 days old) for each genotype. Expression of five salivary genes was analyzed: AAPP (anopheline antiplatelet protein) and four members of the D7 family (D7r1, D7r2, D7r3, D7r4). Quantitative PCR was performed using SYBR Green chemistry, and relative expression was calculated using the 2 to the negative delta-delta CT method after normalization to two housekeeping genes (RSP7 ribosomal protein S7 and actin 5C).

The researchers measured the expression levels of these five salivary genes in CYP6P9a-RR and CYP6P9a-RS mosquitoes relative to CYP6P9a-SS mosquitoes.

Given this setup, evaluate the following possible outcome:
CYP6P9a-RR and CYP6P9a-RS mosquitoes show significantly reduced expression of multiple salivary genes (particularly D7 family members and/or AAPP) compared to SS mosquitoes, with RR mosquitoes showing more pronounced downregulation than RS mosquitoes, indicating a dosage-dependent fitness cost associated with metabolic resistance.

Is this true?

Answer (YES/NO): NO